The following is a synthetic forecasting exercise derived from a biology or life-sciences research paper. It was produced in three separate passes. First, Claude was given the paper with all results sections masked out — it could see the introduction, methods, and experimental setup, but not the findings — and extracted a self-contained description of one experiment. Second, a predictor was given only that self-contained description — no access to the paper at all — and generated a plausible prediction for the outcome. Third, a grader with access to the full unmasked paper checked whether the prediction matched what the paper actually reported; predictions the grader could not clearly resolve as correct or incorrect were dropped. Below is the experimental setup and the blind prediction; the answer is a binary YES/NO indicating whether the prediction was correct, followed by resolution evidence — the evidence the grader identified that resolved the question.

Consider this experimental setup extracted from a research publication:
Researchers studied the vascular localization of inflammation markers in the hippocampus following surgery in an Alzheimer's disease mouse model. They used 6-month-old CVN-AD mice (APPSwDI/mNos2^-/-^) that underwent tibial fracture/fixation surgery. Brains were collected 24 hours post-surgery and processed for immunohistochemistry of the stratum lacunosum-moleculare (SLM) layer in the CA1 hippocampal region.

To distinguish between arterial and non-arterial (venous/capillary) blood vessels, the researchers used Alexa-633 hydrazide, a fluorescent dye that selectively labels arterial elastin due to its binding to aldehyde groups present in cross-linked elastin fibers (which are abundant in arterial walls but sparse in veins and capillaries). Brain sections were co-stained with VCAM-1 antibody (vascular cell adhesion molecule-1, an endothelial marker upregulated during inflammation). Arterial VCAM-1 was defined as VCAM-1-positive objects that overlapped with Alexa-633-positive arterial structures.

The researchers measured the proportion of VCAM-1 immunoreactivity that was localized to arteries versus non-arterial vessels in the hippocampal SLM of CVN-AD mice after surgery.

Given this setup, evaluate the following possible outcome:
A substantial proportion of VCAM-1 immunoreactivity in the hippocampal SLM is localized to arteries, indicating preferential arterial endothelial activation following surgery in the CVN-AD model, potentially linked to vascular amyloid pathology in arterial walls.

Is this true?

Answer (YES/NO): NO